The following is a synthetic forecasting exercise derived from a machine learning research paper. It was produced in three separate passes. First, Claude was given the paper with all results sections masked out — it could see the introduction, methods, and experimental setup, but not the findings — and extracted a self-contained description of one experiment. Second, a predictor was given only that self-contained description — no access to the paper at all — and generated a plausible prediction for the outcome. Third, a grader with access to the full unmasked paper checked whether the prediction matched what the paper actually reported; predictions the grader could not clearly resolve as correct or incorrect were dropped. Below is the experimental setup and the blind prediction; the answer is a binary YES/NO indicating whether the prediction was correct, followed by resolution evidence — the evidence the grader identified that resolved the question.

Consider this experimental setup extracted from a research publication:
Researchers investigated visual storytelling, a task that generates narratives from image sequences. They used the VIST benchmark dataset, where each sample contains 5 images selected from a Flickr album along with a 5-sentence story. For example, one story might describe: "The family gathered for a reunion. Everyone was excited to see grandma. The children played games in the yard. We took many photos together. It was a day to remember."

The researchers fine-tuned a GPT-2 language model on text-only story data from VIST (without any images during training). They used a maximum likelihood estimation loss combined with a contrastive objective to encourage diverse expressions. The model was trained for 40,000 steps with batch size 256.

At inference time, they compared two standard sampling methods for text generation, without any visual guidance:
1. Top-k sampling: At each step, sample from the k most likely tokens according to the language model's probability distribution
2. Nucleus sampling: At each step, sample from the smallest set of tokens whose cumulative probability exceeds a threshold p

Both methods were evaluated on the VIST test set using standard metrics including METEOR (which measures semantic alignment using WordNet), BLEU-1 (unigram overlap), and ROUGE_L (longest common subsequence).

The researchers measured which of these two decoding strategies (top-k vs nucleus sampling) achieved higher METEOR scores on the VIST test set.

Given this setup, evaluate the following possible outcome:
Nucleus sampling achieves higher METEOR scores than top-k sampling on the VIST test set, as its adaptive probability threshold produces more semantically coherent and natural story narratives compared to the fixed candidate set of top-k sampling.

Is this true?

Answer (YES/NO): NO